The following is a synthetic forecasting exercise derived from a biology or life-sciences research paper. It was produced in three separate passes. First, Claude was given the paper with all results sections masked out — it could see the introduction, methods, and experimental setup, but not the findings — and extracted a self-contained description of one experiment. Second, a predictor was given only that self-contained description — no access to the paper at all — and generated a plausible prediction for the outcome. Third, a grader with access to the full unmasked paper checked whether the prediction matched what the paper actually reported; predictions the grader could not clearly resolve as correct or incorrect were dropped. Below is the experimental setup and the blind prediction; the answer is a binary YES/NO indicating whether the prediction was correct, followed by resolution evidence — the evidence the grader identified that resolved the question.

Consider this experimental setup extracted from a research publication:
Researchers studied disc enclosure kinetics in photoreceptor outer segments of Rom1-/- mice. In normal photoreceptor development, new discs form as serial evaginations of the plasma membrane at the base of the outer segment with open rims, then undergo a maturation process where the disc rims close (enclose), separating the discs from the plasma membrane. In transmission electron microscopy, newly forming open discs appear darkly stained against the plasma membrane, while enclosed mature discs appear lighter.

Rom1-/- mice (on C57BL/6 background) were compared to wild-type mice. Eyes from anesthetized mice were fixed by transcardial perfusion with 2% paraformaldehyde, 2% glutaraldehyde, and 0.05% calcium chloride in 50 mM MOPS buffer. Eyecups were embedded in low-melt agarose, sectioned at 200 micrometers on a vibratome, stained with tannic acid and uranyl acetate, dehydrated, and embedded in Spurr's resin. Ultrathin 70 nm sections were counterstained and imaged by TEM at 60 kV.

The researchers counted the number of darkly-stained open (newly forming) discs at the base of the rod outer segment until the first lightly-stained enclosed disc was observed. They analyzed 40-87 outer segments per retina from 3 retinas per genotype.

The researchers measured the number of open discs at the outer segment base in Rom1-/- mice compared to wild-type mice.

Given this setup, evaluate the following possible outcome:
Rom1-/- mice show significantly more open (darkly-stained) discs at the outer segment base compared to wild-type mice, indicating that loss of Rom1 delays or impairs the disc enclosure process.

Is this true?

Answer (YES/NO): YES